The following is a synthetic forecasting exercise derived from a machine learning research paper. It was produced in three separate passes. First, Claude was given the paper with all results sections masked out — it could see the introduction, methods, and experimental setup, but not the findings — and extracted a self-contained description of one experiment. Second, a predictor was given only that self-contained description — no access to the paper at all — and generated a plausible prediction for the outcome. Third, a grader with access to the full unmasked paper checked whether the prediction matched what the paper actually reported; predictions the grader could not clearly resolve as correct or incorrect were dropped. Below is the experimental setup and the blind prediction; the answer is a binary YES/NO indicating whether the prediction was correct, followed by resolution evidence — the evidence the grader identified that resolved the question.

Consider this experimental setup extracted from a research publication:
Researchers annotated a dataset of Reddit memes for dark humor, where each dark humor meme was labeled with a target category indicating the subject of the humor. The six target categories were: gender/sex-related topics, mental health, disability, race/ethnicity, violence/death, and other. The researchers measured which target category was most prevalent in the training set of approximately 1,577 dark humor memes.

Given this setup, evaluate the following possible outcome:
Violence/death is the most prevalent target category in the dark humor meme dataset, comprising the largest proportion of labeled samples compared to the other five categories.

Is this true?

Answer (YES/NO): NO